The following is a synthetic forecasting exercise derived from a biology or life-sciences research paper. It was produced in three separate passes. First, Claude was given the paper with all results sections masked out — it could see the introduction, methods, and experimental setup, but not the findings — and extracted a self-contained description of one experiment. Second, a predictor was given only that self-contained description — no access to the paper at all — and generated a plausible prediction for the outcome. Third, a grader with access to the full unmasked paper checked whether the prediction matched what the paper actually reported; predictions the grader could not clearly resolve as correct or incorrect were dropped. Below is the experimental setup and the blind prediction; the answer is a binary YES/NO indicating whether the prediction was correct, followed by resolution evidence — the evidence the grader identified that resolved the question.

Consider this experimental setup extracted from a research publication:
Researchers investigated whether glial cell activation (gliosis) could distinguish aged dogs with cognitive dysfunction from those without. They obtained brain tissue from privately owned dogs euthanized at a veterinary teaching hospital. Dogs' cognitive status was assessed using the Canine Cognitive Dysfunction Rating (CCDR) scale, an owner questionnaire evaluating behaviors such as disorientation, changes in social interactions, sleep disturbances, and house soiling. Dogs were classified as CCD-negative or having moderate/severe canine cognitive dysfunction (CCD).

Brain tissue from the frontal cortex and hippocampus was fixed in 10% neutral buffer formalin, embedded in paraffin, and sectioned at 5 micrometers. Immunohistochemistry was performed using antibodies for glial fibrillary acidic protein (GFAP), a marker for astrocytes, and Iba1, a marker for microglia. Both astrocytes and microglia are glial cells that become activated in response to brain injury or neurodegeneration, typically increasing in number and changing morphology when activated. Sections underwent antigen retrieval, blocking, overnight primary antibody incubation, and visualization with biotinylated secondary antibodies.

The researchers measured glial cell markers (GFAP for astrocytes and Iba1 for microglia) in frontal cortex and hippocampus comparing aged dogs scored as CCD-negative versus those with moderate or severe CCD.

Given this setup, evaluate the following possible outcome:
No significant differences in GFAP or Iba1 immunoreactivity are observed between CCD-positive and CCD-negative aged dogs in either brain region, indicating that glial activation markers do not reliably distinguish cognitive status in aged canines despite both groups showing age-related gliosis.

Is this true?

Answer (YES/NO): YES